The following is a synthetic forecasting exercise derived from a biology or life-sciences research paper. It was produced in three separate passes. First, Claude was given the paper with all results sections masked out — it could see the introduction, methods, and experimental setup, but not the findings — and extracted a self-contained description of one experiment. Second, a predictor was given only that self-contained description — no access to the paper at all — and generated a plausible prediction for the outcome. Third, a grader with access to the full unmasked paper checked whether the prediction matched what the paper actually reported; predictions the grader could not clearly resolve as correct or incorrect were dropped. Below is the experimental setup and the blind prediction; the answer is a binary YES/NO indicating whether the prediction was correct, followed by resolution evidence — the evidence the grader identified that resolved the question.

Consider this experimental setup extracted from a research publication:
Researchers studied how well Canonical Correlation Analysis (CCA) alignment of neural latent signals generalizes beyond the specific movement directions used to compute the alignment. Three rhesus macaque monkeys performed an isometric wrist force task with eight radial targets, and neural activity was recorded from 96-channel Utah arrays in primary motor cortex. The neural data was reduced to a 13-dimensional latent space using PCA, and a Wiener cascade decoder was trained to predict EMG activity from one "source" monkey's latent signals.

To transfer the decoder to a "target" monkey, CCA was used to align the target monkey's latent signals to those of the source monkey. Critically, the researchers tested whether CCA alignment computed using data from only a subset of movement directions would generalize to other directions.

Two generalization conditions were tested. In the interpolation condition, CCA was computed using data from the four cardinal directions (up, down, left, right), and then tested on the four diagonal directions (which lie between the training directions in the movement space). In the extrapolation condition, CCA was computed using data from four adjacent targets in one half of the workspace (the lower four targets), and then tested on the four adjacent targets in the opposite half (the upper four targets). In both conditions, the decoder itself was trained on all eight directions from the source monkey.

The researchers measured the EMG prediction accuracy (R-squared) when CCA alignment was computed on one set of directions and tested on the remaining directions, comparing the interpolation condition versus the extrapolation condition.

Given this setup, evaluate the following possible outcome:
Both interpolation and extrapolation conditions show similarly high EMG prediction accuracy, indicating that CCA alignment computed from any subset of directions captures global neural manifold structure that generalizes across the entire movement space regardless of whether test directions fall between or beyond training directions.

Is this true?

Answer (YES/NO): NO